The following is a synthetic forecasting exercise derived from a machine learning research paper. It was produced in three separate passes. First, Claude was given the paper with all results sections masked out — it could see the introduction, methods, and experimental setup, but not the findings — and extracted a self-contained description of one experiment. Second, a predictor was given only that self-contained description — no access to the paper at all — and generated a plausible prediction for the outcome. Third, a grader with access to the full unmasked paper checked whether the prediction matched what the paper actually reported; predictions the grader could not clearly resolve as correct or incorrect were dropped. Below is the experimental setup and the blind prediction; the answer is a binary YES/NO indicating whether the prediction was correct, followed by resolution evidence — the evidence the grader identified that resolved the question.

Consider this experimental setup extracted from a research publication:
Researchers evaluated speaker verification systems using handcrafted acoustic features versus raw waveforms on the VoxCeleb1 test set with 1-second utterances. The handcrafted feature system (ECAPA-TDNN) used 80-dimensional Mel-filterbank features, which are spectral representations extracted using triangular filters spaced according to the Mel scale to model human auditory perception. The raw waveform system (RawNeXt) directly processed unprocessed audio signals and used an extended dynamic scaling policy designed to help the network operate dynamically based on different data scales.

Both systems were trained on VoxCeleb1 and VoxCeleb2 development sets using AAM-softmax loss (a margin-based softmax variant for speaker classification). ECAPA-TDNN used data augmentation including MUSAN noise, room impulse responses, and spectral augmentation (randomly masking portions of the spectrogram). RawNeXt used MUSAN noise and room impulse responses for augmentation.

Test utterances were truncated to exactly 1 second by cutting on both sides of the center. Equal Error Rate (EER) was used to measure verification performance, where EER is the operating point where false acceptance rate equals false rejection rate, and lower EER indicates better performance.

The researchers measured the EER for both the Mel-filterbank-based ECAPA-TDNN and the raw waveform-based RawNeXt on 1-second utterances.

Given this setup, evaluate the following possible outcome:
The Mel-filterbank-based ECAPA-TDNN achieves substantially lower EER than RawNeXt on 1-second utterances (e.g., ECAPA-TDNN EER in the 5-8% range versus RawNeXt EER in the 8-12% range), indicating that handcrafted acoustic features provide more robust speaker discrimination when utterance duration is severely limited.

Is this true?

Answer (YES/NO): NO